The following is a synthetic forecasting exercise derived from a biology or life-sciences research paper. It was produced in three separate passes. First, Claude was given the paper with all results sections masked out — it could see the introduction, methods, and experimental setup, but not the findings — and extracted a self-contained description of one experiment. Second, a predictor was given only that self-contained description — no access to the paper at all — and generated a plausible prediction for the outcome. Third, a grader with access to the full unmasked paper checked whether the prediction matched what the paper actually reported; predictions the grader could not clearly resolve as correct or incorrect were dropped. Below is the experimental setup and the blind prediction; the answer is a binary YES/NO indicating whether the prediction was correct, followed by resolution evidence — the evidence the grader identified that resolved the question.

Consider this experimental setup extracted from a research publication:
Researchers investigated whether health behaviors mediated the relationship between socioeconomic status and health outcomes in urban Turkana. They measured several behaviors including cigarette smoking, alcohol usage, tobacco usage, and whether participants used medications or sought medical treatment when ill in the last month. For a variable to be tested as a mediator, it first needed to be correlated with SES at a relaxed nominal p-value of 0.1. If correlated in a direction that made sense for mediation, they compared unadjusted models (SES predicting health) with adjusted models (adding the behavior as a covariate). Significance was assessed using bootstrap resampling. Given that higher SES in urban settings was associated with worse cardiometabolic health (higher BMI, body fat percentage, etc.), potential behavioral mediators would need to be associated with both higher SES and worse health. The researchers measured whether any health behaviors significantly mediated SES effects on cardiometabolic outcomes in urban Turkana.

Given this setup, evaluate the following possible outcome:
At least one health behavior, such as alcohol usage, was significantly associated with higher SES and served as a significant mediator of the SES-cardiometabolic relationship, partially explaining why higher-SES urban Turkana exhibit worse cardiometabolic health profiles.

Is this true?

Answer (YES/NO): NO